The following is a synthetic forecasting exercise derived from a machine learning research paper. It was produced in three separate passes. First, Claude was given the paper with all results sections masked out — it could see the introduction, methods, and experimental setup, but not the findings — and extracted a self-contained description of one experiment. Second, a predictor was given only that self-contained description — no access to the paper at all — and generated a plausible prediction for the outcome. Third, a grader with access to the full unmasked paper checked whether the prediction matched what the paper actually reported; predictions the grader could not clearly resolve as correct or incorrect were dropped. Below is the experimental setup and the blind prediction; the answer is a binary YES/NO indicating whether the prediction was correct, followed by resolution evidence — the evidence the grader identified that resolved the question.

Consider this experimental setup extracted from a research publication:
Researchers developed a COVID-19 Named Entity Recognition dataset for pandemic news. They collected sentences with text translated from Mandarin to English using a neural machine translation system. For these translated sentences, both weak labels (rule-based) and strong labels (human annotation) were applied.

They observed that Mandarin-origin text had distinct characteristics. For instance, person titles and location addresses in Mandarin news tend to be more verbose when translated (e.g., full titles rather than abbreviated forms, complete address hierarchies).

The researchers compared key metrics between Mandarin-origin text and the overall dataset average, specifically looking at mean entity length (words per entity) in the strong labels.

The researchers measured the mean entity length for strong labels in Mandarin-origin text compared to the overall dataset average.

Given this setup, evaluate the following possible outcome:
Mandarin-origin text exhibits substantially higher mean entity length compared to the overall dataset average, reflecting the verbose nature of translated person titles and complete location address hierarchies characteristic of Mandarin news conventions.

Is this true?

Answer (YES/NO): YES